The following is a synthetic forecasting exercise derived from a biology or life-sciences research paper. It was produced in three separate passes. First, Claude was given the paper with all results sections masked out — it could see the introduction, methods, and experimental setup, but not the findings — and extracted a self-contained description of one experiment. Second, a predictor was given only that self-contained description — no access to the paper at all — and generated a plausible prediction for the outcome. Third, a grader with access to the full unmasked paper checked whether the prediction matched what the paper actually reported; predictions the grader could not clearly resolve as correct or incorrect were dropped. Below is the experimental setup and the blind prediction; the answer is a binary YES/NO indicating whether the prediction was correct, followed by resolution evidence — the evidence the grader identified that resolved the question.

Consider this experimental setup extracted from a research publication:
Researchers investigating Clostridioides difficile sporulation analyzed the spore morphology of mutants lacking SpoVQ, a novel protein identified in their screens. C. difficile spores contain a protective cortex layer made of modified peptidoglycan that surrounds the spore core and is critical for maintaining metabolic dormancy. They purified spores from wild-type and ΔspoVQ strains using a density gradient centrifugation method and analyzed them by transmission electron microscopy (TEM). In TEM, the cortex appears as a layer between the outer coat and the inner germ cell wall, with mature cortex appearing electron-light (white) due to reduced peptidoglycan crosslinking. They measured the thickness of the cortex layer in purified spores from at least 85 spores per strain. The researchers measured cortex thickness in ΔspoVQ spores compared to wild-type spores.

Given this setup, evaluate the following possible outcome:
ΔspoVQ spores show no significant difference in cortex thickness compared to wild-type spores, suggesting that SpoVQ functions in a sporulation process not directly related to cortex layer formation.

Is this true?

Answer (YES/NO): NO